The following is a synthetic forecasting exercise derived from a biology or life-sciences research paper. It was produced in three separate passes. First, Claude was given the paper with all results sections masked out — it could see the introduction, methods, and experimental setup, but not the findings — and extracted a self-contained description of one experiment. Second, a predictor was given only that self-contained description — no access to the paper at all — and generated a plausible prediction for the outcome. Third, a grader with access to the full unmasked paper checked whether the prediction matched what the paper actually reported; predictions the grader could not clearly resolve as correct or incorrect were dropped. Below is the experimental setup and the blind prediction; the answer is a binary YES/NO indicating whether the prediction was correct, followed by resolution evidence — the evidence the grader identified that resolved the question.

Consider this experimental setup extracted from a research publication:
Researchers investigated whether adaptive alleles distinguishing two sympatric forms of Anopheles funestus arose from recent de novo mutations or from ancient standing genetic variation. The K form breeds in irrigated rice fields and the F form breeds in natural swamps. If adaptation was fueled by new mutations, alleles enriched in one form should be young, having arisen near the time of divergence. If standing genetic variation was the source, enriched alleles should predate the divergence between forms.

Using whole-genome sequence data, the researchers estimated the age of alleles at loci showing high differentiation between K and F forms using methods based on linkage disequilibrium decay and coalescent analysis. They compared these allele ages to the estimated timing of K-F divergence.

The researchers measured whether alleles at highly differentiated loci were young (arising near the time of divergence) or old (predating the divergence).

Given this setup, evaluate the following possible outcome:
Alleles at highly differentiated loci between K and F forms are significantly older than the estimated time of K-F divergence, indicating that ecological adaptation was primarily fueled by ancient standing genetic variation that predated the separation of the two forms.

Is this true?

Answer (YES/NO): YES